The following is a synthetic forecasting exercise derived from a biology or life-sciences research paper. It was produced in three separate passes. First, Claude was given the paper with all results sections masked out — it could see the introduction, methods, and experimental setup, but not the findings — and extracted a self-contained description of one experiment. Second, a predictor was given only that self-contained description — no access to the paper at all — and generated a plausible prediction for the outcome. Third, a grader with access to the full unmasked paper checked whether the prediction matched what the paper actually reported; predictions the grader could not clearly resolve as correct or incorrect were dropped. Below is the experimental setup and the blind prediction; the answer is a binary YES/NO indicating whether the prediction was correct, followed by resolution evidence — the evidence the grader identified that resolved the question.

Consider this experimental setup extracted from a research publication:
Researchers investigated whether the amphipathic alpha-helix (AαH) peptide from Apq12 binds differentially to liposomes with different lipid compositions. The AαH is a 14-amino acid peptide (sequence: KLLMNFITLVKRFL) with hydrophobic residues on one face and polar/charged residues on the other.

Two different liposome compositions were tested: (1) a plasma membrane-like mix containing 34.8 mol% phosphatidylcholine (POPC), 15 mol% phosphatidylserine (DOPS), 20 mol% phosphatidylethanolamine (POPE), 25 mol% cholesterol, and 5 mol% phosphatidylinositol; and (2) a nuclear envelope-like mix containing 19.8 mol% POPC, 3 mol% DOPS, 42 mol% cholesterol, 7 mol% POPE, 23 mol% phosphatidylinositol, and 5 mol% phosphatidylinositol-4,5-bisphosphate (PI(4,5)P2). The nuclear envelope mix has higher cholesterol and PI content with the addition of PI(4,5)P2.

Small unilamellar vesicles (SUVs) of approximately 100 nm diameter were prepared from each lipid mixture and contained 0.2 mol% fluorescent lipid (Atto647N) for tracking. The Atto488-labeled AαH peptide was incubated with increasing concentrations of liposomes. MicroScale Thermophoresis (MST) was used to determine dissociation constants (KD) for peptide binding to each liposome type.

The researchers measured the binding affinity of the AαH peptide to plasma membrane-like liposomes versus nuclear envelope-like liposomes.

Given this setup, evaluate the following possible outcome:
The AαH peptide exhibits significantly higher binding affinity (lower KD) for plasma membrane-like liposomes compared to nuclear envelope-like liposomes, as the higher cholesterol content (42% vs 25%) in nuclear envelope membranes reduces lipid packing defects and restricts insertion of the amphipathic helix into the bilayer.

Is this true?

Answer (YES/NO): NO